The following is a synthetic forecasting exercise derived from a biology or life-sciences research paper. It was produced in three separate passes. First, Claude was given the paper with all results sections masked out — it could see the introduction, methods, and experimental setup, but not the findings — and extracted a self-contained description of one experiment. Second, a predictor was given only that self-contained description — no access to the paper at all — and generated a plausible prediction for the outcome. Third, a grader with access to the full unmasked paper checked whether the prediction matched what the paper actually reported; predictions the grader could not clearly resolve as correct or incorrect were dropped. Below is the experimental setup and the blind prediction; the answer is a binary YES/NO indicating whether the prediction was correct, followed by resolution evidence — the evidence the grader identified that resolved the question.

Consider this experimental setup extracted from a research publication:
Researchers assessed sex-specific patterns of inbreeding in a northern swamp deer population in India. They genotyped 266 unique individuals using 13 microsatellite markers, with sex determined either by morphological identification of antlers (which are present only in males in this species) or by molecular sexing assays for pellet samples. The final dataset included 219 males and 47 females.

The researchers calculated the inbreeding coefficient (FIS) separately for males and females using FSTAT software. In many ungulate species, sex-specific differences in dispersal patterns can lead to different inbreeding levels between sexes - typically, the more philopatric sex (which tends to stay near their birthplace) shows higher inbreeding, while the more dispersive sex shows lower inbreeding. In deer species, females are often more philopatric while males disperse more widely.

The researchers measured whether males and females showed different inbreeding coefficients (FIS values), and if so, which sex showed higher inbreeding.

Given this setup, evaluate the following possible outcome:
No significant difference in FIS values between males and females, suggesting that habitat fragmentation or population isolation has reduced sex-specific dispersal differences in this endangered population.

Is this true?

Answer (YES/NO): NO